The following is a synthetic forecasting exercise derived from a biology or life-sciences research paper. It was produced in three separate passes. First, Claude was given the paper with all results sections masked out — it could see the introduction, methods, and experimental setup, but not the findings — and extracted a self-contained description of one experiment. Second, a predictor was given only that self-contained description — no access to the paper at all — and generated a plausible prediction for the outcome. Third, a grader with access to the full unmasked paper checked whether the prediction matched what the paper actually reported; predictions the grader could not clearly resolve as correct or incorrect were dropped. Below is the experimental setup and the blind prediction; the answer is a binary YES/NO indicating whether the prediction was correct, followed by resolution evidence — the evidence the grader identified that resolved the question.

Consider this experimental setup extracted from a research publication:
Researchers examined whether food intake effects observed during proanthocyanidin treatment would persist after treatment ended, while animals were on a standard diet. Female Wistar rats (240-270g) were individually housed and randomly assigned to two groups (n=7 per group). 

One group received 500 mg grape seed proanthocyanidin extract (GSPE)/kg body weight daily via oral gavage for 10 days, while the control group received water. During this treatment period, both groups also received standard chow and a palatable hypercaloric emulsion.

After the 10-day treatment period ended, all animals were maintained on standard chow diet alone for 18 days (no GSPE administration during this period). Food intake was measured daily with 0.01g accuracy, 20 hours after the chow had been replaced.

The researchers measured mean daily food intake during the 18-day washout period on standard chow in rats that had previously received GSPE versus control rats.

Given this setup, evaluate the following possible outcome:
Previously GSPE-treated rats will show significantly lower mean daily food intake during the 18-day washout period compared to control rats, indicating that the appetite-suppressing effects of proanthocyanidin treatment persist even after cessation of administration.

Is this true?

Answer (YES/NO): NO